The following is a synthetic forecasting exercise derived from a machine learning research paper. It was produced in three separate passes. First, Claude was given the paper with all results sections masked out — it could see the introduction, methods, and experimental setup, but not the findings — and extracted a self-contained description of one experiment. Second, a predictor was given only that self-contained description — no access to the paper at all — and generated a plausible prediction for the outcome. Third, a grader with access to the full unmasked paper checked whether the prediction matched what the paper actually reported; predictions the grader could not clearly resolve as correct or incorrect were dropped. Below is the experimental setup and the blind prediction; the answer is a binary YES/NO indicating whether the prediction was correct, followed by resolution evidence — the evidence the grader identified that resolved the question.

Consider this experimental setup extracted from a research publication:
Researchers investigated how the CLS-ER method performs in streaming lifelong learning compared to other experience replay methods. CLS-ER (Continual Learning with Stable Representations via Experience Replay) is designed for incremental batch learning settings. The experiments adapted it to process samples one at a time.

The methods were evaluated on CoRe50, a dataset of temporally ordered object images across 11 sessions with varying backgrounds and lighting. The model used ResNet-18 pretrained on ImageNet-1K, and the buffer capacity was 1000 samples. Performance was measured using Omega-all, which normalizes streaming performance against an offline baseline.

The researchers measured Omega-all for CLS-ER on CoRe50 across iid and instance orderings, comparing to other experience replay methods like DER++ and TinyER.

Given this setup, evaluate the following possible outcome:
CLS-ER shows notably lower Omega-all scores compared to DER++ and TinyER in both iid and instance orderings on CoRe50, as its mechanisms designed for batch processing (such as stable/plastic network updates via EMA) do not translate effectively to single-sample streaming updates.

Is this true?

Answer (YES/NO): YES